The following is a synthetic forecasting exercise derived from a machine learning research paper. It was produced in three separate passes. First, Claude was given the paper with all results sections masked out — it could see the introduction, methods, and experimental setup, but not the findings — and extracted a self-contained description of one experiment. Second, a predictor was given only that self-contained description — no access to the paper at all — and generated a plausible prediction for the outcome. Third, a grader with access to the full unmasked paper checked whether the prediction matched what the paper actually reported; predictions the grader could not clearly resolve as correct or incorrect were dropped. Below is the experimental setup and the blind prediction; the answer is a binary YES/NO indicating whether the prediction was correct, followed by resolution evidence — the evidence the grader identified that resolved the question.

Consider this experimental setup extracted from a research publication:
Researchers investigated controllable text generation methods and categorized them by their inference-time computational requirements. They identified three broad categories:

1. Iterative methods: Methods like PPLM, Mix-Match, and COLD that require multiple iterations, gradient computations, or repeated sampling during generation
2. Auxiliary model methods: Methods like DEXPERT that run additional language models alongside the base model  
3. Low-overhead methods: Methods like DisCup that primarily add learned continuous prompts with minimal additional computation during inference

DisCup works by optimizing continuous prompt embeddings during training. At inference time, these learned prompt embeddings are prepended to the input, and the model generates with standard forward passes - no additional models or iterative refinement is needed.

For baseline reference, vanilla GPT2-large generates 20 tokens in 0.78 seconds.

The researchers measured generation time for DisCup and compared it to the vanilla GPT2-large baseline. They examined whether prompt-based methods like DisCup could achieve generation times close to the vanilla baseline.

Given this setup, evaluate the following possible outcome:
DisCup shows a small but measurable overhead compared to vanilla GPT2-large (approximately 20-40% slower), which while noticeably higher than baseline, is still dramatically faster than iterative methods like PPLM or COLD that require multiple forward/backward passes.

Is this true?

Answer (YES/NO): YES